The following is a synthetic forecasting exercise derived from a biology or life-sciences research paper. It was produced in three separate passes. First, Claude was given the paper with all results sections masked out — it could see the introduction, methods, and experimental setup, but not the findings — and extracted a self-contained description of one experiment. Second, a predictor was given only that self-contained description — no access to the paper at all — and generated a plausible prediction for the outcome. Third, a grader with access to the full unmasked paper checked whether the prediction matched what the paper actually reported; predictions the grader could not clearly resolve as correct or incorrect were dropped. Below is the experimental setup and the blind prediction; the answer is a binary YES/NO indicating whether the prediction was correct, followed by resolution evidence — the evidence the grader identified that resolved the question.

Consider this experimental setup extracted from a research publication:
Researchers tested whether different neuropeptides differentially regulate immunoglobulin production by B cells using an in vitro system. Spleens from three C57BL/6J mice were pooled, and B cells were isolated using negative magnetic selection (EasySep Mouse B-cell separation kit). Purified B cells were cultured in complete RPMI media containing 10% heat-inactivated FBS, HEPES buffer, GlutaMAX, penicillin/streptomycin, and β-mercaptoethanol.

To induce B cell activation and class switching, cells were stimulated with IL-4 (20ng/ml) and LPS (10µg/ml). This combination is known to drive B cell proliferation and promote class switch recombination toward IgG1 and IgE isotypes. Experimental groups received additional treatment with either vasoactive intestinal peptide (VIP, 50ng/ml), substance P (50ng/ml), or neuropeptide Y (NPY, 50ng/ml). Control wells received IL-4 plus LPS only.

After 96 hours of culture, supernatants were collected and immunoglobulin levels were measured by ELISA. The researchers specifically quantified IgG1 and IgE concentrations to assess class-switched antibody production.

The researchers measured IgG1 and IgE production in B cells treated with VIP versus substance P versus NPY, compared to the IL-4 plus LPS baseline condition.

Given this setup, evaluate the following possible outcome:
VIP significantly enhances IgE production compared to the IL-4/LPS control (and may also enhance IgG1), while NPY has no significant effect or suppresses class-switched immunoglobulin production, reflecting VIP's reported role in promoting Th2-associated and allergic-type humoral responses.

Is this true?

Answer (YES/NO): NO